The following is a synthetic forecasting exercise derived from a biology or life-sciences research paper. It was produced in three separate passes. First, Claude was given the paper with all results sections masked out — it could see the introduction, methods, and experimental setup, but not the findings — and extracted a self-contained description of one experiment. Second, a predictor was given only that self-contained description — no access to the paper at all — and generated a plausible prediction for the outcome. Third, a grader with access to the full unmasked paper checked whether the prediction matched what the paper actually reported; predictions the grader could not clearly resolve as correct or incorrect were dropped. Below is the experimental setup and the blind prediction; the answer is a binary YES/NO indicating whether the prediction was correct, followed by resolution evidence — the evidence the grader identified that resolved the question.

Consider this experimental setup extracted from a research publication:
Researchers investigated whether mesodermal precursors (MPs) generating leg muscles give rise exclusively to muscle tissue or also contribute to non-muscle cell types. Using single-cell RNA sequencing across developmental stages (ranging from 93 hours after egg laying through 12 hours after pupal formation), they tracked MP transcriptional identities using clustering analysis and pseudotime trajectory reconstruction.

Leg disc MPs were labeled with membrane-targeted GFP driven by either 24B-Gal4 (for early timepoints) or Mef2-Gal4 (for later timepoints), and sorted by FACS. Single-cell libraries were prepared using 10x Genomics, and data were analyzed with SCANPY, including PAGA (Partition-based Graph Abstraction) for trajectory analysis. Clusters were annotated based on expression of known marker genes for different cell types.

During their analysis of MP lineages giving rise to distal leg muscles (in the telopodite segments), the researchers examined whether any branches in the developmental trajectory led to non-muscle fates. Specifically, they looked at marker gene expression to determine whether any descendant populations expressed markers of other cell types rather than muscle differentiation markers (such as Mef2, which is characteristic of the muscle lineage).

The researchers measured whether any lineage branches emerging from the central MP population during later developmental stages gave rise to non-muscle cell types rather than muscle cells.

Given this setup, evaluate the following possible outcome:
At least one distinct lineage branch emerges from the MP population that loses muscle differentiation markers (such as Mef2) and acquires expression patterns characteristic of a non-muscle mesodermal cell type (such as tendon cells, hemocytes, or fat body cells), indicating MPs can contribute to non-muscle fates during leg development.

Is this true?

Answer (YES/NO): YES